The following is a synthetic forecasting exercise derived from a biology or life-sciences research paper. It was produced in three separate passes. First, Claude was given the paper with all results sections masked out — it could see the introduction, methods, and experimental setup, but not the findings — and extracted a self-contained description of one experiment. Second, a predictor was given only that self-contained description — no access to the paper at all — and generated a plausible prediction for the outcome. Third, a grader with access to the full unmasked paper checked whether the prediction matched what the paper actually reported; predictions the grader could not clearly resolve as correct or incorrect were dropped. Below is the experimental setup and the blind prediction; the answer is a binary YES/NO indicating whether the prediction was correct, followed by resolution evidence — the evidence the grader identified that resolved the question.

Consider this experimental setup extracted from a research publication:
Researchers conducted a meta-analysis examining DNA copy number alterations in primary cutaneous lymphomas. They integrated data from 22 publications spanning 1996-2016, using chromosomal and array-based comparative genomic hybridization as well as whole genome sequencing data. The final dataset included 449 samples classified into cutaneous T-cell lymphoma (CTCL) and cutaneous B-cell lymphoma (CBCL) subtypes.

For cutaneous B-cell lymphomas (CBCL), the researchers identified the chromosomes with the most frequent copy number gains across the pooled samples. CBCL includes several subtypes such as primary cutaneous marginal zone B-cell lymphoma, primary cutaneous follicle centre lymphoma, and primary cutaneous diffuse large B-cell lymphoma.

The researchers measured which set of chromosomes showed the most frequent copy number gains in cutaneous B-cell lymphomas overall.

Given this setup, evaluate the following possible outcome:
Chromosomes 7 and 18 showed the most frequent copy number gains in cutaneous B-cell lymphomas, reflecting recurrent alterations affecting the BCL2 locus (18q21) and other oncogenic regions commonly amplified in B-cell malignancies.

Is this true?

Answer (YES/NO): NO